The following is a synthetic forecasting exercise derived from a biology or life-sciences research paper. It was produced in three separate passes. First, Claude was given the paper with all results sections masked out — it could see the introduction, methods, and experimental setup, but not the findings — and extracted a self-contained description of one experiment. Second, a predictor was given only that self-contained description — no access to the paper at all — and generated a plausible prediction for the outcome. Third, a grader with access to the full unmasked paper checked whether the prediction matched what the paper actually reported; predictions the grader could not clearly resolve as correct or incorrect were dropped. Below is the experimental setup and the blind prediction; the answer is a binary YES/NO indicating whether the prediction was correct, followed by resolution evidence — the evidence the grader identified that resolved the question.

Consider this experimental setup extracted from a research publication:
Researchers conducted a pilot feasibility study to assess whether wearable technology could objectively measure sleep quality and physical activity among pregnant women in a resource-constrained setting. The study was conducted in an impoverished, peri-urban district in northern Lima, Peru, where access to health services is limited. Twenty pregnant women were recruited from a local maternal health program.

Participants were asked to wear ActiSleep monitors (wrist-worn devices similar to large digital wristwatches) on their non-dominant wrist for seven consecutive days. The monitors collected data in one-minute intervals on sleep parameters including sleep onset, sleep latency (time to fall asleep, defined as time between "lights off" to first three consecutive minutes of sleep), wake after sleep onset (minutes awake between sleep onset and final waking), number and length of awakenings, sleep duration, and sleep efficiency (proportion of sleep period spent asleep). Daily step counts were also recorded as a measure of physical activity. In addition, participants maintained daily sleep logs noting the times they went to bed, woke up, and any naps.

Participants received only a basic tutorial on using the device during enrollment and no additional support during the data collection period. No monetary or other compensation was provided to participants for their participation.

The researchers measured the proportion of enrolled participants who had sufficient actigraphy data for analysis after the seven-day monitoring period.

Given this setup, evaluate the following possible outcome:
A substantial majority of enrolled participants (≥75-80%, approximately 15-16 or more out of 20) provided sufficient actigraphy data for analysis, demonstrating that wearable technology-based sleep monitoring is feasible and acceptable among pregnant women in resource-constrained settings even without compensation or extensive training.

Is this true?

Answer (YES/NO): NO